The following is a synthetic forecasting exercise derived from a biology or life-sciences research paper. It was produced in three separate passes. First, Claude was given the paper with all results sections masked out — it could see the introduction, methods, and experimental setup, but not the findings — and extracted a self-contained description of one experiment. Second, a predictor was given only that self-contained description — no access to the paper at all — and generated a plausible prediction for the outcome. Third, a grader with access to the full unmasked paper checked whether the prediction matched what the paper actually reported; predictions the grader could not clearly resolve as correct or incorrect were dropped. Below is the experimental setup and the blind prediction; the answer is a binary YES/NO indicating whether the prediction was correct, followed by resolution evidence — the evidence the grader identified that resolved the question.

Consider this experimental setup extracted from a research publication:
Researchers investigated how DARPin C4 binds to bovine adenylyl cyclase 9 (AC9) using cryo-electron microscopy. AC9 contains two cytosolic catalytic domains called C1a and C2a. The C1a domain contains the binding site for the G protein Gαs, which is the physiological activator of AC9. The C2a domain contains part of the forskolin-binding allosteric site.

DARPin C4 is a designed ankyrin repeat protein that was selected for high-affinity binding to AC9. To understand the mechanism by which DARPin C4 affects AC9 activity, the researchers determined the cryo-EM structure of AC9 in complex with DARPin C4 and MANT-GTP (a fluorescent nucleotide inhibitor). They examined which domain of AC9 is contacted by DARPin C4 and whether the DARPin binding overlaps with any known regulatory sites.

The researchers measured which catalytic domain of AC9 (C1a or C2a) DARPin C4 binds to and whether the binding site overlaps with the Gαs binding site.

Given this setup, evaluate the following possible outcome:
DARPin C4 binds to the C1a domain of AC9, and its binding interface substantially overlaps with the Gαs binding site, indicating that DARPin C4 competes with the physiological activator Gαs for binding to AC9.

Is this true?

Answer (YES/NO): NO